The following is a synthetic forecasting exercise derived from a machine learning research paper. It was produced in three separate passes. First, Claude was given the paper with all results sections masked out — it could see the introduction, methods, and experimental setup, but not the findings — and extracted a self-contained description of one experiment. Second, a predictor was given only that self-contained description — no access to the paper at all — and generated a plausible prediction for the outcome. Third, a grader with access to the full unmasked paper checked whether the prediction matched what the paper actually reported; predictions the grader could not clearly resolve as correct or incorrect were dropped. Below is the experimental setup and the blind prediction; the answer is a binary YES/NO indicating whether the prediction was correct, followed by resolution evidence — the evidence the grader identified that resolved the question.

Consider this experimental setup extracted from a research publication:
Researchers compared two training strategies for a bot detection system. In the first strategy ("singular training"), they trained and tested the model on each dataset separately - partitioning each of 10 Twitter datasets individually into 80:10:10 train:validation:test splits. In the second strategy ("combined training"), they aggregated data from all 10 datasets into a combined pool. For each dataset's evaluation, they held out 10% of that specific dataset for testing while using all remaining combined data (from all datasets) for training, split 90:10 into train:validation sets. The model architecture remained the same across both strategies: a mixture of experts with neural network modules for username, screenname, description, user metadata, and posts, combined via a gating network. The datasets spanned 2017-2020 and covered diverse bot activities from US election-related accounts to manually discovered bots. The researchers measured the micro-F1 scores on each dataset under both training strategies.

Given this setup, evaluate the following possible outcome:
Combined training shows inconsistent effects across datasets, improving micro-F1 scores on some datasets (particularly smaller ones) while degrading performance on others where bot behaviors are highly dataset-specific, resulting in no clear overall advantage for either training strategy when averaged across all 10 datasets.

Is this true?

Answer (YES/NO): NO